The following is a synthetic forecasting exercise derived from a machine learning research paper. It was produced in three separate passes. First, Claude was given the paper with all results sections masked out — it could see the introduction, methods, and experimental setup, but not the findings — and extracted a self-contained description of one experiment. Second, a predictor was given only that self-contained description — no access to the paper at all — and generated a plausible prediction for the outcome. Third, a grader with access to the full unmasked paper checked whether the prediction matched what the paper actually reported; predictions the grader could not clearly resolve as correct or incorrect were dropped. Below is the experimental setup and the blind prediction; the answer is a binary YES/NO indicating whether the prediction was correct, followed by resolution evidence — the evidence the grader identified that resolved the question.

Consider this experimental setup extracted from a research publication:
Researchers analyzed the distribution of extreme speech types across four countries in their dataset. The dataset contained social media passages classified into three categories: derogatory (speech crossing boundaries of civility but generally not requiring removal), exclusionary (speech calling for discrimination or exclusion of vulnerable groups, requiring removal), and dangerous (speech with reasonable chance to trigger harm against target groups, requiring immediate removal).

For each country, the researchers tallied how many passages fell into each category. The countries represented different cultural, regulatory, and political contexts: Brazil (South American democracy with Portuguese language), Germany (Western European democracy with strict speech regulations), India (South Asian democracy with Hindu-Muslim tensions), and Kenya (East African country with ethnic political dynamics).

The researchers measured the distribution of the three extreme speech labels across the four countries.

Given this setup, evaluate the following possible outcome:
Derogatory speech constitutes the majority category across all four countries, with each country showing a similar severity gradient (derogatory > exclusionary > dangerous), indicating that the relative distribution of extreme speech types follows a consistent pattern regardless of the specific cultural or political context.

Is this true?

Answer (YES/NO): NO